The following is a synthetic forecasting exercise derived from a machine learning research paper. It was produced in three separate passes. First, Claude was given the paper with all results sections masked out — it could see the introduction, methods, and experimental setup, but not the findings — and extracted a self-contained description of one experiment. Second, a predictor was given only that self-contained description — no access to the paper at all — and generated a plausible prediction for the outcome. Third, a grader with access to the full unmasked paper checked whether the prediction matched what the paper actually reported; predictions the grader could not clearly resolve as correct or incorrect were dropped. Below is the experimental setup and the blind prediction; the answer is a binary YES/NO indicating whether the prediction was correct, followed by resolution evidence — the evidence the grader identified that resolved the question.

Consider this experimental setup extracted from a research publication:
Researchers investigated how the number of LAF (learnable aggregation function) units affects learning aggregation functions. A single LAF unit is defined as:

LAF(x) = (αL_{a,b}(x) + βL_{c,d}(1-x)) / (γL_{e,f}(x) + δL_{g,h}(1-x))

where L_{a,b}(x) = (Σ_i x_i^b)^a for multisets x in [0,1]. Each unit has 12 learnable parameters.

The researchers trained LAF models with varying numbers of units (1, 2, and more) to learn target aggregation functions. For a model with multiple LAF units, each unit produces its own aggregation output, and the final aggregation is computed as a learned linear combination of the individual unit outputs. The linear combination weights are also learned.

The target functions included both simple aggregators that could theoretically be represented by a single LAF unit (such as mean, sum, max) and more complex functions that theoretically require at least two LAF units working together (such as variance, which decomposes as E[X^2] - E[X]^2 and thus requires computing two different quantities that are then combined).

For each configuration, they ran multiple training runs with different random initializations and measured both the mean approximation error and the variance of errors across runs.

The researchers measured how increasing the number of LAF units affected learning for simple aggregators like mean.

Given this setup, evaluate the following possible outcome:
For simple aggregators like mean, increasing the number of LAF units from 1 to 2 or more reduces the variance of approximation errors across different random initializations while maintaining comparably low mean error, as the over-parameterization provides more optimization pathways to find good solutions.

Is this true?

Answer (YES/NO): YES